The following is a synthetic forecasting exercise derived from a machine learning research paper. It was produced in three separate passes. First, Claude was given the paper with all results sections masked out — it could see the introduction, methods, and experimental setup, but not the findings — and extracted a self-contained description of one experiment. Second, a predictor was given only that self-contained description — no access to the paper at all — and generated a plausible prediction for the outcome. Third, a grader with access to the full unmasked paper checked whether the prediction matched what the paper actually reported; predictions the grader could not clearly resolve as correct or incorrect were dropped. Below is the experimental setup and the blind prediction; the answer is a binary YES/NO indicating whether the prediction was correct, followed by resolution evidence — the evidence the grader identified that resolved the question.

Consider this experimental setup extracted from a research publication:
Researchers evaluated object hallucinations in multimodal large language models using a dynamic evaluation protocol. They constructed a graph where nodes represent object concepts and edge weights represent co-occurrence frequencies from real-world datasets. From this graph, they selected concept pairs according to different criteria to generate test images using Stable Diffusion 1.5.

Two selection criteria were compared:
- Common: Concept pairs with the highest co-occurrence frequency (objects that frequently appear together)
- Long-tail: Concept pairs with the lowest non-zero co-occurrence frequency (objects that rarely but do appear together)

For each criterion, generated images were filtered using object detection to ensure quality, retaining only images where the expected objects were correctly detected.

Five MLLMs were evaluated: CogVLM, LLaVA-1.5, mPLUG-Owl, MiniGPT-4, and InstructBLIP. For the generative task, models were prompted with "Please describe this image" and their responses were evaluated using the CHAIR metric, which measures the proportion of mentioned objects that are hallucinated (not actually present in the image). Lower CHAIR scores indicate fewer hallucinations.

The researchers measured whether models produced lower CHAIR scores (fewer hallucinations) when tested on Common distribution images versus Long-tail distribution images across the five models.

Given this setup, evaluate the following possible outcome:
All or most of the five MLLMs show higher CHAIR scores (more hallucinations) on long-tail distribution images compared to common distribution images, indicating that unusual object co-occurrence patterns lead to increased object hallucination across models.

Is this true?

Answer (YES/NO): NO